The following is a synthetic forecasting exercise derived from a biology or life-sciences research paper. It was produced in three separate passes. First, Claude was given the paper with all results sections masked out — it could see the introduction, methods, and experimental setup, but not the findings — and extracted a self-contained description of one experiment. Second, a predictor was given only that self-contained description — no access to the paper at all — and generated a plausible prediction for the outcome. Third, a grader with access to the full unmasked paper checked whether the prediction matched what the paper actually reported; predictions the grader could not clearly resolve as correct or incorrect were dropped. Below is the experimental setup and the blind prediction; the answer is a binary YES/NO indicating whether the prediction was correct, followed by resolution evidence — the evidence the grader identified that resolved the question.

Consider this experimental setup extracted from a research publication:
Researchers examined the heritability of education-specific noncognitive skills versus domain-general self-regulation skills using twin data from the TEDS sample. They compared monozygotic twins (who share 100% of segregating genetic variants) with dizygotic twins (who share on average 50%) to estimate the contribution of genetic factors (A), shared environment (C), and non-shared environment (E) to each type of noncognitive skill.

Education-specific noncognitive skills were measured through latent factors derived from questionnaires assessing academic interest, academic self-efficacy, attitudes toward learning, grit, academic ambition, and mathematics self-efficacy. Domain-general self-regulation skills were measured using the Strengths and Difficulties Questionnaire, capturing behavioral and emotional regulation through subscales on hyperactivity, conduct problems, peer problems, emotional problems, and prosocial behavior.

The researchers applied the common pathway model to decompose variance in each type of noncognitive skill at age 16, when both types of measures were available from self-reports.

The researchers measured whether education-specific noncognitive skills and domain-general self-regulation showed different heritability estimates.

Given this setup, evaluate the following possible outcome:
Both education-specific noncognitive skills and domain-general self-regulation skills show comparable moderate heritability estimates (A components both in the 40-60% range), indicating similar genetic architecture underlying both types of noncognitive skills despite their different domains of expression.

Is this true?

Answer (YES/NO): NO